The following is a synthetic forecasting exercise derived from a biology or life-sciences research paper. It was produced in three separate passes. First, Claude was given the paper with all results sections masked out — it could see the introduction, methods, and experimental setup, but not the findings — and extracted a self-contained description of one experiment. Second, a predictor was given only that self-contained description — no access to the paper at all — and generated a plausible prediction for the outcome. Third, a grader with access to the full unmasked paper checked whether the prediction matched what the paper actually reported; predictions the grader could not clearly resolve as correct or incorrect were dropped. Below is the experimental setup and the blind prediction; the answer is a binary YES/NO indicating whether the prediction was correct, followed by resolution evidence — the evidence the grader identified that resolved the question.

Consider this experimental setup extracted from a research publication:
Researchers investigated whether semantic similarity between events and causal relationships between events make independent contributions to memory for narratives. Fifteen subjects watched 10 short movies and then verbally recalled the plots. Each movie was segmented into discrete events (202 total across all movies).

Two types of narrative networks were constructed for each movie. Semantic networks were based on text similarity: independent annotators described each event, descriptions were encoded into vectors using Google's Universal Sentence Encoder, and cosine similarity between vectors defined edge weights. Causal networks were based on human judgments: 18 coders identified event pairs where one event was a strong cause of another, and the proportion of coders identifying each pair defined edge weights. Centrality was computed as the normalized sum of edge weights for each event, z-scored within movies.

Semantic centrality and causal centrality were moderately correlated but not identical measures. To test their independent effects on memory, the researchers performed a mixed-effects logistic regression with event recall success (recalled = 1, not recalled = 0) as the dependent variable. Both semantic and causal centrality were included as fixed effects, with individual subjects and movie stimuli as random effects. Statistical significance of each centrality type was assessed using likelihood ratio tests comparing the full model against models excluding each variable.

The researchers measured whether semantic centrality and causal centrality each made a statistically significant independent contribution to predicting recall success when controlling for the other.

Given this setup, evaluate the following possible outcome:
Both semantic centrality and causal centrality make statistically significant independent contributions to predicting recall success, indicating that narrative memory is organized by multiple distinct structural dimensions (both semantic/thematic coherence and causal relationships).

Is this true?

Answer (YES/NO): YES